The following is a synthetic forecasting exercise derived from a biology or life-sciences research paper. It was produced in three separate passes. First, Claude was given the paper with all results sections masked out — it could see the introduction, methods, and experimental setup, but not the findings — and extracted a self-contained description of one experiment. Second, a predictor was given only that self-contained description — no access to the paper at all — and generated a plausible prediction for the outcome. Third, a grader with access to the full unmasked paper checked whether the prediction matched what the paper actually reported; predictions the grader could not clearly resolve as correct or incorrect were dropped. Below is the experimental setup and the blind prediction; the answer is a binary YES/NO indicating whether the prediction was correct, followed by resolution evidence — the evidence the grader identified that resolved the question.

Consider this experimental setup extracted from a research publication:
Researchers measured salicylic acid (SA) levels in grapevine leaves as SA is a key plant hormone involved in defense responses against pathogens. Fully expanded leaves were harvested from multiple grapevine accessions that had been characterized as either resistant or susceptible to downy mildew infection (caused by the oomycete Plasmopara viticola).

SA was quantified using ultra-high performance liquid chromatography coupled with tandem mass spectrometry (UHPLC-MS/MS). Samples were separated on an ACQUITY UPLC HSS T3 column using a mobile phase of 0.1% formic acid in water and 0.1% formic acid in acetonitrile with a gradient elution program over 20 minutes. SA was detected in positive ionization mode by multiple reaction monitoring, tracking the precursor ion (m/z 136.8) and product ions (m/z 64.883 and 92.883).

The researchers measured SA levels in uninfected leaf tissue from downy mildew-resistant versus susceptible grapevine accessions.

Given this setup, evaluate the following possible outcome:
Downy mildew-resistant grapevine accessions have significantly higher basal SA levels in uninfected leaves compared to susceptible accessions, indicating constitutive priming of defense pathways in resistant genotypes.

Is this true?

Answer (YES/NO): YES